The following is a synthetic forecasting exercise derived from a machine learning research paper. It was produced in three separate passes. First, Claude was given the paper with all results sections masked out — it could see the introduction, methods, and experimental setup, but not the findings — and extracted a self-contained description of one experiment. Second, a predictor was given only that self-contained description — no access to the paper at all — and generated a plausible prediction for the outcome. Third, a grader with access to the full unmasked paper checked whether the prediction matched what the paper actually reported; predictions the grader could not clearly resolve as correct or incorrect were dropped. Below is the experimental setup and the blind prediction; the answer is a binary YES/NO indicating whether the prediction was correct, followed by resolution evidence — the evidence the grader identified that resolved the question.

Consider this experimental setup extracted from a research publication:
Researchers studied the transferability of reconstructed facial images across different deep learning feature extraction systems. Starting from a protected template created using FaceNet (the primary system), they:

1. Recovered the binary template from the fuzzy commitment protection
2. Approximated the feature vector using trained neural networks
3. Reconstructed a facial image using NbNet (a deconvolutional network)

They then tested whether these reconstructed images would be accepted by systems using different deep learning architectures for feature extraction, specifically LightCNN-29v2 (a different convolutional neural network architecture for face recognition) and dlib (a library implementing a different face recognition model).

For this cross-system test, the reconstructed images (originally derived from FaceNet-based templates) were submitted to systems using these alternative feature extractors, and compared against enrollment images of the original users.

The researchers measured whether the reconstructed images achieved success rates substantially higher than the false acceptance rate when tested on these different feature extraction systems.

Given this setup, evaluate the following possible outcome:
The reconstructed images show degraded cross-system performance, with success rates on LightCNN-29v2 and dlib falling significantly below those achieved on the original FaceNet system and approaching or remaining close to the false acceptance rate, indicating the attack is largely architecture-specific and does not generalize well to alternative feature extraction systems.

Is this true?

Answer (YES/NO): NO